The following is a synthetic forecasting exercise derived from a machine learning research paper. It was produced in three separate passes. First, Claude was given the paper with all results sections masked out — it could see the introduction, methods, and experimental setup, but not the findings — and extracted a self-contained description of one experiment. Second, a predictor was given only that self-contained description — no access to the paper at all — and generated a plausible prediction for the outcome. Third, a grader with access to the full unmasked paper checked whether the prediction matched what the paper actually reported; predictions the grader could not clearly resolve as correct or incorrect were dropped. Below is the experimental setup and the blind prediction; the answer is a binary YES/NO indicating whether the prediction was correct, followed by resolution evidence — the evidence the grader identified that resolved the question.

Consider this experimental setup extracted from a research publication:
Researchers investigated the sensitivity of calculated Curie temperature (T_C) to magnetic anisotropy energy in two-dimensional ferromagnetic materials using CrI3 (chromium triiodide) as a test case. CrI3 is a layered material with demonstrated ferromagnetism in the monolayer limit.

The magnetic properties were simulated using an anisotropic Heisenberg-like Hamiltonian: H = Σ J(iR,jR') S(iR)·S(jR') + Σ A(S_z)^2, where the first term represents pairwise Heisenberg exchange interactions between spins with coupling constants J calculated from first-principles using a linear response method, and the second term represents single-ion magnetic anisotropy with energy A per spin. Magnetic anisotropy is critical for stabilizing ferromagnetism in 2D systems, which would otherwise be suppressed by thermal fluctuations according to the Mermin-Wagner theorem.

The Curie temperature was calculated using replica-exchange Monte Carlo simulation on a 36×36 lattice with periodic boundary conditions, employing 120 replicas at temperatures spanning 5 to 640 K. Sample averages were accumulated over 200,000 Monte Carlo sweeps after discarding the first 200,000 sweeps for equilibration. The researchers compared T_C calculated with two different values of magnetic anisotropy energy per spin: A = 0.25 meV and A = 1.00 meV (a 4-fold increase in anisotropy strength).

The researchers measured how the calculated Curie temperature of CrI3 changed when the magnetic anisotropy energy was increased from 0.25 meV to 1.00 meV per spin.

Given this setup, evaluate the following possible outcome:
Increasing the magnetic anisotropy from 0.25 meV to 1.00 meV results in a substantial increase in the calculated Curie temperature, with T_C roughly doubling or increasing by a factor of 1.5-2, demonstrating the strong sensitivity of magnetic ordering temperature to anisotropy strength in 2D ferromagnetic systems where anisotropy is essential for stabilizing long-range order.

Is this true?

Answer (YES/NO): NO